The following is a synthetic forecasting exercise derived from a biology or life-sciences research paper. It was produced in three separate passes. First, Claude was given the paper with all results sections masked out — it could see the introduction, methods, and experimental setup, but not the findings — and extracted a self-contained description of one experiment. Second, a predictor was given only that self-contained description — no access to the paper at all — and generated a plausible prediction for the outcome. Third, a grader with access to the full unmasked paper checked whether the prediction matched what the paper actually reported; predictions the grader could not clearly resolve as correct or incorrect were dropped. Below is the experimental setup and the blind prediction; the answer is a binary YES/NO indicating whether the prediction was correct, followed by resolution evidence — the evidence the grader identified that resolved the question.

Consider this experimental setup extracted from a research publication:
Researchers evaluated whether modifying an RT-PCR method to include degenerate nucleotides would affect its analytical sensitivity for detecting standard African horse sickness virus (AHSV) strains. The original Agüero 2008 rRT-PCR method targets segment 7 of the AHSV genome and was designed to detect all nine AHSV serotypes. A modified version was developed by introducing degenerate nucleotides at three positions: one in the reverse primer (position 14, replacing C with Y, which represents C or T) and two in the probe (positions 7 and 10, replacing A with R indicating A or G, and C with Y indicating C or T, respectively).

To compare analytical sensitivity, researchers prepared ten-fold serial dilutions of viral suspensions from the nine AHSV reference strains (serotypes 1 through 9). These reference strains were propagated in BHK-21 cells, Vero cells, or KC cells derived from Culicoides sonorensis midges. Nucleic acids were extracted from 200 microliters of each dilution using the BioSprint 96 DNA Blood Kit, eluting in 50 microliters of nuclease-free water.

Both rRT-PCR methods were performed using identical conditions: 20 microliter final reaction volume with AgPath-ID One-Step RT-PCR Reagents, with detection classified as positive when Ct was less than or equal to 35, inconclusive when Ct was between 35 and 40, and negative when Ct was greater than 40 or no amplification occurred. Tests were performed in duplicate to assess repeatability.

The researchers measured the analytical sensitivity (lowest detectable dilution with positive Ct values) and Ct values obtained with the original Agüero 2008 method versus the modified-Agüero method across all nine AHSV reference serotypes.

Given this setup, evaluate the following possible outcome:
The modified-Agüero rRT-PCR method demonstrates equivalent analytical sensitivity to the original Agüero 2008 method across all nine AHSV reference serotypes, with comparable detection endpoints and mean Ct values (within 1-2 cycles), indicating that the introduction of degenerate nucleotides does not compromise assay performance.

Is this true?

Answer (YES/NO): YES